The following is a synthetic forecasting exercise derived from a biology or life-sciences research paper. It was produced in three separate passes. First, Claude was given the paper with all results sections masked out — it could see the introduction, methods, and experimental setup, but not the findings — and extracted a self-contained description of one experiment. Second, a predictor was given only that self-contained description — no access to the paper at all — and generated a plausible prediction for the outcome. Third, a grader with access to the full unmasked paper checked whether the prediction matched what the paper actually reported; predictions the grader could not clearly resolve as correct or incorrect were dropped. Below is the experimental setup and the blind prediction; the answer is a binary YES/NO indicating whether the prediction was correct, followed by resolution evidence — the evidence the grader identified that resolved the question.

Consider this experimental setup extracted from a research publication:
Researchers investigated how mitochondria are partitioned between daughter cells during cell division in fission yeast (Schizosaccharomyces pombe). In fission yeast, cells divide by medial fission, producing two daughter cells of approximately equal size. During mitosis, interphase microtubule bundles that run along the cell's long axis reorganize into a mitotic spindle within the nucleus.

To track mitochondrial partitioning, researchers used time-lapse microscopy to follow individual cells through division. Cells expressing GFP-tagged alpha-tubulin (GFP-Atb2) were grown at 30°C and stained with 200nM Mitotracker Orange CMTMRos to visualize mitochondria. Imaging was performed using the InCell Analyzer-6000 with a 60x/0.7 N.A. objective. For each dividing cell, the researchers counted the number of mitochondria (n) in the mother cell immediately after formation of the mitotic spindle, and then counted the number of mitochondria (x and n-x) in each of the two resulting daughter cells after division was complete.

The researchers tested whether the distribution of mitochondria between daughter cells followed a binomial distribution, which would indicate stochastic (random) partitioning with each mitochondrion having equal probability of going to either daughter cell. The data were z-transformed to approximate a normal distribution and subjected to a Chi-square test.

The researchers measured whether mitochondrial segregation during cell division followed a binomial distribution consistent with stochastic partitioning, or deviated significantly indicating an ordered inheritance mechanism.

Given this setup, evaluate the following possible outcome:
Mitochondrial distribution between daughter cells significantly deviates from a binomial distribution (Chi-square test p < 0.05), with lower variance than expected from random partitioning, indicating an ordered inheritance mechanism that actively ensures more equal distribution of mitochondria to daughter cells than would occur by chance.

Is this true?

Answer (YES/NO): NO